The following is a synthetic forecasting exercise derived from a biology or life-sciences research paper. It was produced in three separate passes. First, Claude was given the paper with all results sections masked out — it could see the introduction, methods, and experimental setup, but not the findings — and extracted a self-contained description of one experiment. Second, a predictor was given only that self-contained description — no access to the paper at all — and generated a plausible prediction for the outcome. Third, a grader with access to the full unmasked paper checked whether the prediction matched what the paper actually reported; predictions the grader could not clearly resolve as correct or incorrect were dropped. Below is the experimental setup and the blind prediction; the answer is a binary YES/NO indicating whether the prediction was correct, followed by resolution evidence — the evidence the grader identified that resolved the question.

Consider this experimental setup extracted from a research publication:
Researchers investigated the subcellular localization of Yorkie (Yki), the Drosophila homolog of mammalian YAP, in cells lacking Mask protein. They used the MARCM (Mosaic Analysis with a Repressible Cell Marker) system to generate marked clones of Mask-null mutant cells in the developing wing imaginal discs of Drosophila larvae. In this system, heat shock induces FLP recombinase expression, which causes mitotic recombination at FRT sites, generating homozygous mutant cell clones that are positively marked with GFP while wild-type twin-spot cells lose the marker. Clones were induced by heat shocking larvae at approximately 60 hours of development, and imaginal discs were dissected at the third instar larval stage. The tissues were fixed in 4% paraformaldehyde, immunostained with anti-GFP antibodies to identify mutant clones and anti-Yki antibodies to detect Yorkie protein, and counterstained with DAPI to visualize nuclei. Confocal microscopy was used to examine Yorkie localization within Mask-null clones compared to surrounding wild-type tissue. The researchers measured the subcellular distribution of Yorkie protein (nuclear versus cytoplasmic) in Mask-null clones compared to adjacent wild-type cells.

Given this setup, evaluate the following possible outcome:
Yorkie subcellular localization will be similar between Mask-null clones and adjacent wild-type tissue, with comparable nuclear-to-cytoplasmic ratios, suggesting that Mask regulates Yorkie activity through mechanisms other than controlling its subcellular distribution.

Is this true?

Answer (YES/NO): NO